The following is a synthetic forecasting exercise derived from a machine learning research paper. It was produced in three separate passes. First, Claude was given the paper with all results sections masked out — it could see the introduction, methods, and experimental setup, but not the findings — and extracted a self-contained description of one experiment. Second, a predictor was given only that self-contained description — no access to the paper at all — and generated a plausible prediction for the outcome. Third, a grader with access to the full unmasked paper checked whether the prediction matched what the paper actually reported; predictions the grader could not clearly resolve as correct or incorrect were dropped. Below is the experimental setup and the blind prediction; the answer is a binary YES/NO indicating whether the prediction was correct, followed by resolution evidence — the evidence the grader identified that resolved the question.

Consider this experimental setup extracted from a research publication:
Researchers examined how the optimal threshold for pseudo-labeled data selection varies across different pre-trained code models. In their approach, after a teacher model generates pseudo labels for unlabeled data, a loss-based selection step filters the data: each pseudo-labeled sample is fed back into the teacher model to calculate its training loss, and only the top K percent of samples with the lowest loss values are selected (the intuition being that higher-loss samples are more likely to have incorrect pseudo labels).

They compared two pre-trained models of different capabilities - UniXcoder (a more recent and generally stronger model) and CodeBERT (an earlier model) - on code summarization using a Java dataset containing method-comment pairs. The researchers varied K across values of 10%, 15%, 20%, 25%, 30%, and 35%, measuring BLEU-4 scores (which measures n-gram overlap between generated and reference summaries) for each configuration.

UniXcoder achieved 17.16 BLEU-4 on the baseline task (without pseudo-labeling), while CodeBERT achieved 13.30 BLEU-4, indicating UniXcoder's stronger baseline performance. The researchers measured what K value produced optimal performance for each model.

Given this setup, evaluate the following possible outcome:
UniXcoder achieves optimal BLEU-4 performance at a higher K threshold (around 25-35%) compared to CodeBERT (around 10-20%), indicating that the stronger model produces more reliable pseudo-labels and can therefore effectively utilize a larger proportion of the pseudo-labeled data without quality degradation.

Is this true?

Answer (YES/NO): YES